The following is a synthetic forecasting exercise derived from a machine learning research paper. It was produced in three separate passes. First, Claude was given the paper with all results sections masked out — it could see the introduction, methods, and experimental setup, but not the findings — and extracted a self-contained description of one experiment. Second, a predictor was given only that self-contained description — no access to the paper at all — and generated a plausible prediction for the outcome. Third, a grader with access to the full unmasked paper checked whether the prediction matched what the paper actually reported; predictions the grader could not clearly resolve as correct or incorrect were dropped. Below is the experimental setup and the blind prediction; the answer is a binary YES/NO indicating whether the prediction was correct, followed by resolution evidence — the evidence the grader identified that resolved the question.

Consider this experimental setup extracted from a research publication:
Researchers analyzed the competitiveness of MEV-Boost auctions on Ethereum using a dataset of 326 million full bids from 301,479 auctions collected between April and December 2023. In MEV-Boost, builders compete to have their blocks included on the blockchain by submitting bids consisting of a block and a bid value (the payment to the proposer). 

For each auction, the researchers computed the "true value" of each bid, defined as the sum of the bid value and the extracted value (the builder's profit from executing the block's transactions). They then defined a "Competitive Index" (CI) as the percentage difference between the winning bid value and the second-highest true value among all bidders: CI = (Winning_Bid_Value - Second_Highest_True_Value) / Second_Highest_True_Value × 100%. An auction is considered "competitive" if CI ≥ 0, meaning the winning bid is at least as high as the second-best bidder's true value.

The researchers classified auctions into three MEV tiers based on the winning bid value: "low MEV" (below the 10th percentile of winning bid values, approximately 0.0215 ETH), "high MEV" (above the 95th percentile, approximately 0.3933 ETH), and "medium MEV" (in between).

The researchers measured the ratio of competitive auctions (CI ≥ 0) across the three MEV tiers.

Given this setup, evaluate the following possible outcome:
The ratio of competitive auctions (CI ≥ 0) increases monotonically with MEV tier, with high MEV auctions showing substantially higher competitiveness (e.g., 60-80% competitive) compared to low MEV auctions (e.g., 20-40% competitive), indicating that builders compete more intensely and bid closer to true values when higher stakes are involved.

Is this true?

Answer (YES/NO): NO